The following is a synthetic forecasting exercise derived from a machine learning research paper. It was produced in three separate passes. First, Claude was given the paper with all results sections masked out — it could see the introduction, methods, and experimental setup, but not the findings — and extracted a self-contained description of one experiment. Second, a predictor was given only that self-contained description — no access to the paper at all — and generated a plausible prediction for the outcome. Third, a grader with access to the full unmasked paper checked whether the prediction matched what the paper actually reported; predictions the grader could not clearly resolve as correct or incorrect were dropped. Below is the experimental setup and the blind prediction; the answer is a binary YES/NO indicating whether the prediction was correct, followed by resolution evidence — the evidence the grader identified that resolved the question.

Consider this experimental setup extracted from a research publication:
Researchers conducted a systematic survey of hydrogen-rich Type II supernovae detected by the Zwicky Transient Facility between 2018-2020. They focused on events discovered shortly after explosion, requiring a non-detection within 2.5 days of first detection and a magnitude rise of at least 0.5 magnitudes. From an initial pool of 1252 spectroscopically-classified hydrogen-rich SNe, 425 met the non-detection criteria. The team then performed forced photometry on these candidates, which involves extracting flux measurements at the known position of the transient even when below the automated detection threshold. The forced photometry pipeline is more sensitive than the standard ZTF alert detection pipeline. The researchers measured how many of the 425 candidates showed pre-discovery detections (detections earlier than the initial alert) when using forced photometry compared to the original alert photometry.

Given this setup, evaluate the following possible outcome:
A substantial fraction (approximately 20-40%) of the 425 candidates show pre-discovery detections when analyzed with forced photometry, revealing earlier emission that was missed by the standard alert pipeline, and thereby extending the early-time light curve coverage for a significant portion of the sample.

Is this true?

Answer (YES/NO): NO